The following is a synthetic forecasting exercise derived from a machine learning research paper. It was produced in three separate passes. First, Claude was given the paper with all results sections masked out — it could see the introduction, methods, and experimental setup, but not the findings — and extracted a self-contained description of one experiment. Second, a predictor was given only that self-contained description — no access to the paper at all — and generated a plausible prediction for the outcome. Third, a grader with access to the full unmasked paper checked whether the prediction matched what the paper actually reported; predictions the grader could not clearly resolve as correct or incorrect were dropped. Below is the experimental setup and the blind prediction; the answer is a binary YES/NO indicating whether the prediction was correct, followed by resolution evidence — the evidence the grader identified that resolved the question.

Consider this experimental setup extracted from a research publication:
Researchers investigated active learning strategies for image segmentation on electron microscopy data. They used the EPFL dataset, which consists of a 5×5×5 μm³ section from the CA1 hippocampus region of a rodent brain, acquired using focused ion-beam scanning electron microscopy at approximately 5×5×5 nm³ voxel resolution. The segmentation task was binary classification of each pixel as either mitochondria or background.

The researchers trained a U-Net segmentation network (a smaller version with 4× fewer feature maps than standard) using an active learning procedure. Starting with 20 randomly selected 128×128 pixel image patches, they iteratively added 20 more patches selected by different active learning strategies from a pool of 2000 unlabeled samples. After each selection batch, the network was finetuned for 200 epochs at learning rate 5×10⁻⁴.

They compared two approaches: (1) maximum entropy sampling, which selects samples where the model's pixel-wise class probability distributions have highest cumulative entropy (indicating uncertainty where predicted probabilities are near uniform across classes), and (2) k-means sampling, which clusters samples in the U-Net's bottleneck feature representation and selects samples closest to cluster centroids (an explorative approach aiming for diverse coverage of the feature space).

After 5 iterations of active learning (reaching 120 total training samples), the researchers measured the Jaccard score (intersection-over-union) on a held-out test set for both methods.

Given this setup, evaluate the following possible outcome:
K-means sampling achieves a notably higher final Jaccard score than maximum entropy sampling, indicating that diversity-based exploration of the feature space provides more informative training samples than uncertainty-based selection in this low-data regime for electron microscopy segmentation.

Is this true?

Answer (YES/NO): NO